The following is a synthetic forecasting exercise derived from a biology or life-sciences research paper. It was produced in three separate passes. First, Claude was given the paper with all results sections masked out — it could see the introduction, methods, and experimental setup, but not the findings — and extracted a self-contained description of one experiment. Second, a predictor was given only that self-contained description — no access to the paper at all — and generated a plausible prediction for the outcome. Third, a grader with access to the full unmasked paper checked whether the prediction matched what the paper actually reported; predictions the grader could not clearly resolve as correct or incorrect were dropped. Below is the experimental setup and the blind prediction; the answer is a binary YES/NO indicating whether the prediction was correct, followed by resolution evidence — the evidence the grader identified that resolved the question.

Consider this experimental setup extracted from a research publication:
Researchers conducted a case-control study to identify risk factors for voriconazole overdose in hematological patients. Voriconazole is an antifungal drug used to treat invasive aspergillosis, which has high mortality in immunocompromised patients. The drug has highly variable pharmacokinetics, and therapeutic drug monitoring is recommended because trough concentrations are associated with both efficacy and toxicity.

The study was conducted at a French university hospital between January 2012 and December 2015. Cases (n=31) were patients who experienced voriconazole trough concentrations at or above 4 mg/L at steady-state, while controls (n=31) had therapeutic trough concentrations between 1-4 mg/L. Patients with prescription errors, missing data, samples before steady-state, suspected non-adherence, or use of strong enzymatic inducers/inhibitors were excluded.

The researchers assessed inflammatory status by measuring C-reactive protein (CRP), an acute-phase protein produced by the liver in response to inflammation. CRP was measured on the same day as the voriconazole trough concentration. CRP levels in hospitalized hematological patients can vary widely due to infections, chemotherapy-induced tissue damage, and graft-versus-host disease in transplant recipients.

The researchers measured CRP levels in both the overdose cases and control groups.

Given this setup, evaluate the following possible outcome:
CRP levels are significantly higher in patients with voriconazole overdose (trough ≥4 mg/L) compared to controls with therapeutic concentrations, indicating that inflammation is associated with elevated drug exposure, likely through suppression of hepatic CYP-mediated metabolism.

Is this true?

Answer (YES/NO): YES